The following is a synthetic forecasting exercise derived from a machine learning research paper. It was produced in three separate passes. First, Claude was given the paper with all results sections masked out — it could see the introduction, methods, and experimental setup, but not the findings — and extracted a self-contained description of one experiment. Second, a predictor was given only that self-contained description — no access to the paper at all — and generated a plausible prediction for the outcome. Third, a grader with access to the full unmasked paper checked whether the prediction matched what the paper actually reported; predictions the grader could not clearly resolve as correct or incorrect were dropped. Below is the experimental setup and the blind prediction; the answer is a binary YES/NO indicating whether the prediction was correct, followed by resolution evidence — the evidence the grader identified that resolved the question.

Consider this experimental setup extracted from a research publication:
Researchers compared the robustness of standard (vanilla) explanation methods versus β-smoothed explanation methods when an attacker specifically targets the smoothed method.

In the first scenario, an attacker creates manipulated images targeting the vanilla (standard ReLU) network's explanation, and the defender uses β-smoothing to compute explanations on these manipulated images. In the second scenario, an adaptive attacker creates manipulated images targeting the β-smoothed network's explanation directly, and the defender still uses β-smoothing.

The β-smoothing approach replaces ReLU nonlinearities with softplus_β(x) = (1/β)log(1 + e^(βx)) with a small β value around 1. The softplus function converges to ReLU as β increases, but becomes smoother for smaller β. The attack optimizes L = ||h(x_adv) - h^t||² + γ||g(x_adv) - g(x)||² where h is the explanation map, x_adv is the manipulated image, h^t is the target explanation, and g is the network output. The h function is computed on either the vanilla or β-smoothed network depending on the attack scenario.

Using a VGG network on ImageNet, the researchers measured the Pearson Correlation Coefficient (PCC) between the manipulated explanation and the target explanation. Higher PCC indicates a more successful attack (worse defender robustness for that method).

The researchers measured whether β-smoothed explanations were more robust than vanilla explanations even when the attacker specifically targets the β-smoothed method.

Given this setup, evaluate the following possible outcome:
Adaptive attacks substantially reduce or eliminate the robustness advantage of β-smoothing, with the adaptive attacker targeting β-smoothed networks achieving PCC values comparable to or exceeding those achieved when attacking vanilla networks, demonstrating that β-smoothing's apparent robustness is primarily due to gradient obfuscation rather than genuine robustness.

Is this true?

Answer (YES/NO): NO